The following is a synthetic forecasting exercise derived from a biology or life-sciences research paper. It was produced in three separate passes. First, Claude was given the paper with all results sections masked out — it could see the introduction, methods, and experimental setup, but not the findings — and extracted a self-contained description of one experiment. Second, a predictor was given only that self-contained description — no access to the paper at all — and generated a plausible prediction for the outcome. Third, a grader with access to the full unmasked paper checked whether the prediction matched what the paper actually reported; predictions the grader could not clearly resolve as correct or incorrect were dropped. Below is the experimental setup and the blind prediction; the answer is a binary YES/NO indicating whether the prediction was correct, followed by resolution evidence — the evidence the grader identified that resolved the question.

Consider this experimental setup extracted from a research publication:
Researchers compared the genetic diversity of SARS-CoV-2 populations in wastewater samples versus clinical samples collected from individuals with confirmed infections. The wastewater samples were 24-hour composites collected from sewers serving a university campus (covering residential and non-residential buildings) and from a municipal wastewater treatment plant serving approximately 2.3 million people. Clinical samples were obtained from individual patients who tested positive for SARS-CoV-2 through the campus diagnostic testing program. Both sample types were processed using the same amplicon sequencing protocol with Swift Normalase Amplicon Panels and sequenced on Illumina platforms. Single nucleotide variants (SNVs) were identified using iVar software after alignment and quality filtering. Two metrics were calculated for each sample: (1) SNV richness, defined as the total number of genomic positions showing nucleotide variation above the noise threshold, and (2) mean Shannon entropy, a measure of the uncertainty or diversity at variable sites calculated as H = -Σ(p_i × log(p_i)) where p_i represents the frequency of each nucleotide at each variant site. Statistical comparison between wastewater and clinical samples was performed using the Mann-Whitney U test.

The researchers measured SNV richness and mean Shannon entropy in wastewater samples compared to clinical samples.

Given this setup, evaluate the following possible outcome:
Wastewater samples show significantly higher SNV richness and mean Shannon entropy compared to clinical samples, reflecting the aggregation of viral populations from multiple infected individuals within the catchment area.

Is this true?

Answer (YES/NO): YES